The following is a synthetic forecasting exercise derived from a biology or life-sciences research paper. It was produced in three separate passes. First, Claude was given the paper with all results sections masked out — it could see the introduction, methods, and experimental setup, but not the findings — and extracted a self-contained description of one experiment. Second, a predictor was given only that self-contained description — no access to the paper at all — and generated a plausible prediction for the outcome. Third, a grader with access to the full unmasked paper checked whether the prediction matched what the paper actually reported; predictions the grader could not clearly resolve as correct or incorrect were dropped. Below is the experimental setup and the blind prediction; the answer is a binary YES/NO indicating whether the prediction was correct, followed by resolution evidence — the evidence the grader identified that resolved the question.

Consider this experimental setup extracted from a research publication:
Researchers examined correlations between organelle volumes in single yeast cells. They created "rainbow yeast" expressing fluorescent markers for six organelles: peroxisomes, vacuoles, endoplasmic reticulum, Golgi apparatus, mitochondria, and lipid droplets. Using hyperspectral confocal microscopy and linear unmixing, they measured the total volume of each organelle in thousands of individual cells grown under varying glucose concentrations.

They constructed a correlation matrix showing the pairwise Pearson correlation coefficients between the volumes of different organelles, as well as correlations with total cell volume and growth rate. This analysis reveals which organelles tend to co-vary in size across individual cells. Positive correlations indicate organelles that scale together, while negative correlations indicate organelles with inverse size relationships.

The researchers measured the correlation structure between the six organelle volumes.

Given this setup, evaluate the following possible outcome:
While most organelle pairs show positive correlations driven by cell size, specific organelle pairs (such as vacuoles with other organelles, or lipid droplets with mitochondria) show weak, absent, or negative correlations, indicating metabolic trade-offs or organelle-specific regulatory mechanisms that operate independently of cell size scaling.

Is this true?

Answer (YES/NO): YES